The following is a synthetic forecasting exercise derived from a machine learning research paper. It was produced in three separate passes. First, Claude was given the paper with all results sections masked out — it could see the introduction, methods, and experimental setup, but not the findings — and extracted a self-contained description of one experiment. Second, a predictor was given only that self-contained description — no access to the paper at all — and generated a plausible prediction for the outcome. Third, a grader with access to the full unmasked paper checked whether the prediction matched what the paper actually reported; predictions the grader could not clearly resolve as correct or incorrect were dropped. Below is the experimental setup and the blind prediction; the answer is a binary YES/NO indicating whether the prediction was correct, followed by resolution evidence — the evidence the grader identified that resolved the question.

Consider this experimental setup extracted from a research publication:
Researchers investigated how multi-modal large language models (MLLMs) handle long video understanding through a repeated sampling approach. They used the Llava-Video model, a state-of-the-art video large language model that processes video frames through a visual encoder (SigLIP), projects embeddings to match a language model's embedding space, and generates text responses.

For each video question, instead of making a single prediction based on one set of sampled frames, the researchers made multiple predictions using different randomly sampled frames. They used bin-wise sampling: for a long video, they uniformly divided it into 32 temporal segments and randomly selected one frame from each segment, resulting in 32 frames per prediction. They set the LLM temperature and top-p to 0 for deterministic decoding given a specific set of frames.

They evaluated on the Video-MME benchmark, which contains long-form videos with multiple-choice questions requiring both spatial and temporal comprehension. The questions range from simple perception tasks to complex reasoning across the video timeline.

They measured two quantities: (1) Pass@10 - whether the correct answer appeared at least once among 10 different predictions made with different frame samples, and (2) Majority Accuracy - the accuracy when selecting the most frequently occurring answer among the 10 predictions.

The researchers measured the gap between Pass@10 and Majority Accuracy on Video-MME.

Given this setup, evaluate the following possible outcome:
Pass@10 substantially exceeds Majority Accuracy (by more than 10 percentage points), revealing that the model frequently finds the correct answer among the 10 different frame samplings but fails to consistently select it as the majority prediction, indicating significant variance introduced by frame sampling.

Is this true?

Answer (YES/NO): YES